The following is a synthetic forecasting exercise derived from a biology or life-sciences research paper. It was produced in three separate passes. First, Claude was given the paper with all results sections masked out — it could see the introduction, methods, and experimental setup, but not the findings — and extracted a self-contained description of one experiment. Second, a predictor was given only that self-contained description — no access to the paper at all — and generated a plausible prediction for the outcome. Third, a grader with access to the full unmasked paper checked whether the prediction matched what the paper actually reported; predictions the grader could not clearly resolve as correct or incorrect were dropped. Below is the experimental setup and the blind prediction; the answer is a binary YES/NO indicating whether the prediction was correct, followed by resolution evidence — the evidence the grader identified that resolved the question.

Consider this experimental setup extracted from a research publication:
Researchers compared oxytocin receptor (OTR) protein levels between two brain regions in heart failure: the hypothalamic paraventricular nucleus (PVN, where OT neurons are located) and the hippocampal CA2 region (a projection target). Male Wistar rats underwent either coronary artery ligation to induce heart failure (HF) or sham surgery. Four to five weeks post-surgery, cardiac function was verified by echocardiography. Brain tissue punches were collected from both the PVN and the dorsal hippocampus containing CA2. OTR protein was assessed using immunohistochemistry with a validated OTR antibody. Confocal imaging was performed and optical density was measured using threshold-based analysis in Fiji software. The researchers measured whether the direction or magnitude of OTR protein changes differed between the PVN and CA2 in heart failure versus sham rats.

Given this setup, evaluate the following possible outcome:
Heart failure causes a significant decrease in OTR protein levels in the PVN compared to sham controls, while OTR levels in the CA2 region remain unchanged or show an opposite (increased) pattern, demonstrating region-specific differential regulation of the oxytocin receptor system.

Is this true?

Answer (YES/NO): NO